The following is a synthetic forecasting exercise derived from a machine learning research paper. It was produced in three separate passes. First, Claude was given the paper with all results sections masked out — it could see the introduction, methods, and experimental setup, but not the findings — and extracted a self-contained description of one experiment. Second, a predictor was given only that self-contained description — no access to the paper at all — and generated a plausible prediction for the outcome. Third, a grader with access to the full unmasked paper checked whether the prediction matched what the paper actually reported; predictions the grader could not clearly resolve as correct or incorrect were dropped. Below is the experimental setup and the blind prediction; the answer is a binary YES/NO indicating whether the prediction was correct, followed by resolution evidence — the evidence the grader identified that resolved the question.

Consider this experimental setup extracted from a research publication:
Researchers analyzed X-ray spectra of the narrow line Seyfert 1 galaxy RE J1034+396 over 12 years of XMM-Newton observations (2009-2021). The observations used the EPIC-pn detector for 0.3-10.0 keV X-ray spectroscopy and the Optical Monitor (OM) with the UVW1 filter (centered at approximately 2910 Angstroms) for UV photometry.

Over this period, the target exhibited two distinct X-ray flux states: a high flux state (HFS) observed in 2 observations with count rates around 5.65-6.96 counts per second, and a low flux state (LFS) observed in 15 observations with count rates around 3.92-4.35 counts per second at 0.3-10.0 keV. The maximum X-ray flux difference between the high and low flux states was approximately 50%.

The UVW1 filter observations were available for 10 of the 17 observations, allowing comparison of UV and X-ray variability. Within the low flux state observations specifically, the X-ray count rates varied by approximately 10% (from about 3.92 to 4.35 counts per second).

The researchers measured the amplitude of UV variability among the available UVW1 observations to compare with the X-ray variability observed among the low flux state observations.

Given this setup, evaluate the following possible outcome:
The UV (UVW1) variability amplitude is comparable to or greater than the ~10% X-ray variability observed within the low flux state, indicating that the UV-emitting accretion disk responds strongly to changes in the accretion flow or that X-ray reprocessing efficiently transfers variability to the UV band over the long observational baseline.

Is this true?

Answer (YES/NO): YES